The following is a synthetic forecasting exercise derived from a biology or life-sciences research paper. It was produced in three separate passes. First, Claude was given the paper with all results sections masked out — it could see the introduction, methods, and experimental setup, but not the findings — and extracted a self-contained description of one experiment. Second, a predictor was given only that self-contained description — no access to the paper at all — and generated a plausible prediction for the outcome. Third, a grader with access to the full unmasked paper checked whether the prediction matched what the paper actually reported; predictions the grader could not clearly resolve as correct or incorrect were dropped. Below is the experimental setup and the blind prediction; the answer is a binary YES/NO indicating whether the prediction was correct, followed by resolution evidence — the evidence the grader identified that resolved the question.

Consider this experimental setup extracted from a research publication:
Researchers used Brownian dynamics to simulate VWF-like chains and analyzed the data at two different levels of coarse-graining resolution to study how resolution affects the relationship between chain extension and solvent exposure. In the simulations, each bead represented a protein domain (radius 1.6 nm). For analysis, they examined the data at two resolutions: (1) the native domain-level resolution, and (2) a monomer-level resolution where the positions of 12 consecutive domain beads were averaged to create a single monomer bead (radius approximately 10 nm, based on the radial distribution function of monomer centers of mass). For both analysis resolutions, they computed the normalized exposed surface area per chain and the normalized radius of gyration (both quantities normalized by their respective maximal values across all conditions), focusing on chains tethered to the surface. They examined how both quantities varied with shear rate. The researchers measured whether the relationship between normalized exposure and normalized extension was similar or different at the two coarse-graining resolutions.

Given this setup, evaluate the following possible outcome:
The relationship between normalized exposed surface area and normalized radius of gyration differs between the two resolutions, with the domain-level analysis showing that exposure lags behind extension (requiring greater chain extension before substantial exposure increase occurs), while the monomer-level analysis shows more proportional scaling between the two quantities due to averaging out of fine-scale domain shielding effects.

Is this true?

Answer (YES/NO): NO